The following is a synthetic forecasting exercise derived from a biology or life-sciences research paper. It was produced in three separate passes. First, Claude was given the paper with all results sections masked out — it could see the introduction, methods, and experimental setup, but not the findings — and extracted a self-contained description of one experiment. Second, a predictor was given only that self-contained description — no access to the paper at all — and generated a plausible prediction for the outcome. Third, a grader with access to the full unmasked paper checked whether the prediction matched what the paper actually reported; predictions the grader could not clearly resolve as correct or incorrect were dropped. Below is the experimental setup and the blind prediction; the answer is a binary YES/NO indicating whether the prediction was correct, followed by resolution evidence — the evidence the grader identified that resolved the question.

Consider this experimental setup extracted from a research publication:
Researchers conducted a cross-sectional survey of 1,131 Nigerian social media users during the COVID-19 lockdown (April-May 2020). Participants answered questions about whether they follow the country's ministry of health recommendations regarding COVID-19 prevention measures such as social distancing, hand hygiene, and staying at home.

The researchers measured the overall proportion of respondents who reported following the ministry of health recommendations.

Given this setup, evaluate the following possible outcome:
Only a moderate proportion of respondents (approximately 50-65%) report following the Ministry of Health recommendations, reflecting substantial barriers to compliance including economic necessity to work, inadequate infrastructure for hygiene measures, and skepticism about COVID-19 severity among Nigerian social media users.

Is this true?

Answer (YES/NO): NO